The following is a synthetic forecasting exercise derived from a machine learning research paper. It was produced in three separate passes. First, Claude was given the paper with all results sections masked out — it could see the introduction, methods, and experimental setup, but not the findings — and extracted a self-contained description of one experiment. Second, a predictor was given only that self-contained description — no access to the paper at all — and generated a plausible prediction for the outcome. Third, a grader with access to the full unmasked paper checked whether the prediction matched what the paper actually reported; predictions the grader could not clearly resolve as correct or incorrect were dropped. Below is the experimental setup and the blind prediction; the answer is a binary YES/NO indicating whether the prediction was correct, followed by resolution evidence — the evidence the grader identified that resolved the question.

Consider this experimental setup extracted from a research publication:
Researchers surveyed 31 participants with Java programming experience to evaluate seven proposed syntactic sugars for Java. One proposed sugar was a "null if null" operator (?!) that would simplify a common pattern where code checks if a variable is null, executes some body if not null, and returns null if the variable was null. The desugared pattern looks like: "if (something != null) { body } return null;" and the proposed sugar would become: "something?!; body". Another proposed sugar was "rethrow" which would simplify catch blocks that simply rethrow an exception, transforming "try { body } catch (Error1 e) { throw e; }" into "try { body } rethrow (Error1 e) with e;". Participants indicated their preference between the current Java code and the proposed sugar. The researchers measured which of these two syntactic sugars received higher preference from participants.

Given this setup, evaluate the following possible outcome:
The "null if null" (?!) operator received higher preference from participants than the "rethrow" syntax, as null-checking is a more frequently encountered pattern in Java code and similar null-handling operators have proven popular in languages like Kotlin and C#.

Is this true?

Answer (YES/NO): NO